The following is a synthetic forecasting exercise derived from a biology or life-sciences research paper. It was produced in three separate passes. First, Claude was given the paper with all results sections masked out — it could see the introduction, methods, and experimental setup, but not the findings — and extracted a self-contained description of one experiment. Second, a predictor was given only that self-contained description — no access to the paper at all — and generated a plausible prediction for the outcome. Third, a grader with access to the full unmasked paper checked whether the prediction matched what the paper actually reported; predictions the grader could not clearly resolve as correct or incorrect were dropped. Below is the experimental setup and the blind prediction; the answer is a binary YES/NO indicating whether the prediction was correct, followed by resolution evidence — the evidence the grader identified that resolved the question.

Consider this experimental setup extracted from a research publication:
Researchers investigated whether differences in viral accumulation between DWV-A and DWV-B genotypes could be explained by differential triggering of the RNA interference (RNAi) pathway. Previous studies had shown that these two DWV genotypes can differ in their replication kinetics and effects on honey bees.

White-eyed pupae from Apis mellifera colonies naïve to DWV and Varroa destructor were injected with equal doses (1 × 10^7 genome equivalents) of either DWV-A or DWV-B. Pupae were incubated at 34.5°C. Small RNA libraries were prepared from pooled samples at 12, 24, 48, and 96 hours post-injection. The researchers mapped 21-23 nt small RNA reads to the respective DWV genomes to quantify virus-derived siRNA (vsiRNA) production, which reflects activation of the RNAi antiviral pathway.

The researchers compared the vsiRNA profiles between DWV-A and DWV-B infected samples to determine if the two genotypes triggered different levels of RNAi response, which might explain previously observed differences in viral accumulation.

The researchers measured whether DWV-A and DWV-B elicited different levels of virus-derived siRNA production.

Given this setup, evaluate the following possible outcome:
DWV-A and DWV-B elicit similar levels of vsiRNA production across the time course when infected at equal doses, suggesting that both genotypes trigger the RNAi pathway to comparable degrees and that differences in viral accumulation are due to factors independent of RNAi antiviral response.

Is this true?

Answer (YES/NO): YES